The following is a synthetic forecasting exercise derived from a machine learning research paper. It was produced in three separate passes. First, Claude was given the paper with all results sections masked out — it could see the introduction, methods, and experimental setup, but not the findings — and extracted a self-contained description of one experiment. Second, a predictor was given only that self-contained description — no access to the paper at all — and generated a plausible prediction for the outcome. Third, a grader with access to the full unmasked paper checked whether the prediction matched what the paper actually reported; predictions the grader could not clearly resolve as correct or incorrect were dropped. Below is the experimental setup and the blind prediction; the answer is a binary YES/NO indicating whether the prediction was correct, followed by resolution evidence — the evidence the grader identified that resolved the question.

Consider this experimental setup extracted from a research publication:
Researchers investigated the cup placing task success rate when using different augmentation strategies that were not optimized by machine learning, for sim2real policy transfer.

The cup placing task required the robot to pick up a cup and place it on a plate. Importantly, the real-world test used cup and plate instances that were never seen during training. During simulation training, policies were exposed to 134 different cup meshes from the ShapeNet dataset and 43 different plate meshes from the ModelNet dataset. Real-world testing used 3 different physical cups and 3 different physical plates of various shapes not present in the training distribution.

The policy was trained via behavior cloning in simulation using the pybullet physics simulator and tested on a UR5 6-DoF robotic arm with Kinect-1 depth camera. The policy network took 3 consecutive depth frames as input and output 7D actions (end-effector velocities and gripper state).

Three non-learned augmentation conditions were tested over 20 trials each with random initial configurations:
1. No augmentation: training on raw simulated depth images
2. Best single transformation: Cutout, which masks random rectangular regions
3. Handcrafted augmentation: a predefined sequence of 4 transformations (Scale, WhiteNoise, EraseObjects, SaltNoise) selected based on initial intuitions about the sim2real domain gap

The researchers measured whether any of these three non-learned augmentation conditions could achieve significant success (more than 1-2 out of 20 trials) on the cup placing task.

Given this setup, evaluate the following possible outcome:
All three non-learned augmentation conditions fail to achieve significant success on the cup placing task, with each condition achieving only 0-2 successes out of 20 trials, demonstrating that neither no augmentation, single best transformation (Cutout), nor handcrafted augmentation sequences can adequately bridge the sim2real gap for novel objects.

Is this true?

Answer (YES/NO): NO